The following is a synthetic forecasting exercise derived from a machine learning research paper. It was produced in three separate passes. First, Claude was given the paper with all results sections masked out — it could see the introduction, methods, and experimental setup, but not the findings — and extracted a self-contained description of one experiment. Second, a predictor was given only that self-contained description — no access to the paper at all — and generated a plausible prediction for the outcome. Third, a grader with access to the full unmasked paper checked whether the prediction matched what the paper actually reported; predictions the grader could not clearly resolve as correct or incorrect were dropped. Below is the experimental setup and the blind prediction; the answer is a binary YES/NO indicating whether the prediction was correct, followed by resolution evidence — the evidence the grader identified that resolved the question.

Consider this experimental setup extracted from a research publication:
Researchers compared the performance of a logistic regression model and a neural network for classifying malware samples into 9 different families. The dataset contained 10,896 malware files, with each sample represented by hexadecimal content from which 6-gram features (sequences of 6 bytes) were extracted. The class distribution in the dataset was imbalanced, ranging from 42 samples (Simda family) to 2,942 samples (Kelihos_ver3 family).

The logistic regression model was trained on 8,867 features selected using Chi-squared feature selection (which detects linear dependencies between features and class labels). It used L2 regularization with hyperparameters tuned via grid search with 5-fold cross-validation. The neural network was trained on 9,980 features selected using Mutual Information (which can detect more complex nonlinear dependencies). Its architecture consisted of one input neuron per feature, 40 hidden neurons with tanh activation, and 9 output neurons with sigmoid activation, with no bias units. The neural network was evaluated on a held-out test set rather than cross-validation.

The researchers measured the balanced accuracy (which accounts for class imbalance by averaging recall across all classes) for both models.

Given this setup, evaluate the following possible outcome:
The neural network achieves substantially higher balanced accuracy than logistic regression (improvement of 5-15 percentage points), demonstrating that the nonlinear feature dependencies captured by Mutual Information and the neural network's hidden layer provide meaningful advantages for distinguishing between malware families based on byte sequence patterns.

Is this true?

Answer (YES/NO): NO